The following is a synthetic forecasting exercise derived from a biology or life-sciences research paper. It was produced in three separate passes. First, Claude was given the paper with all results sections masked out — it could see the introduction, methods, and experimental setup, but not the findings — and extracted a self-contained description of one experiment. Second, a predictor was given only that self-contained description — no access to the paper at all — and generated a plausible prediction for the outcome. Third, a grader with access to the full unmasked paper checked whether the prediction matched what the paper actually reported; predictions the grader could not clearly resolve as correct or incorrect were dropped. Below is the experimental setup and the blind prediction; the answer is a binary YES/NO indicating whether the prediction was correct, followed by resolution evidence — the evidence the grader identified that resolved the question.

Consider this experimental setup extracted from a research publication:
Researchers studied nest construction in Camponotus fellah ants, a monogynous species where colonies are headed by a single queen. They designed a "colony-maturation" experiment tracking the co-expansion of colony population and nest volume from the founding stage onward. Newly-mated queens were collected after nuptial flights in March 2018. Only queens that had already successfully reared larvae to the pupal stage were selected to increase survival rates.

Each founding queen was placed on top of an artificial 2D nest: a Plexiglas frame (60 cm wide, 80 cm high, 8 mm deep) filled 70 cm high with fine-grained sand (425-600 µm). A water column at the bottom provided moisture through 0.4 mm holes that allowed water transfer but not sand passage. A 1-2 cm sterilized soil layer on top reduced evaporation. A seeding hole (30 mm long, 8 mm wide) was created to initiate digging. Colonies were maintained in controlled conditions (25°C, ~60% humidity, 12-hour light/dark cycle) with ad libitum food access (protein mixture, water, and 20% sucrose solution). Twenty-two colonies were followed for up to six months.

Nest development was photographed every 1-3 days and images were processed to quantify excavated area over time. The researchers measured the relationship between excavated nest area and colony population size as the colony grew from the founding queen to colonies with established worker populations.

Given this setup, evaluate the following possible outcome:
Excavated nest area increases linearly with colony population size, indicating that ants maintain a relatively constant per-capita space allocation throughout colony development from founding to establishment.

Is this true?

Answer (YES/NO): YES